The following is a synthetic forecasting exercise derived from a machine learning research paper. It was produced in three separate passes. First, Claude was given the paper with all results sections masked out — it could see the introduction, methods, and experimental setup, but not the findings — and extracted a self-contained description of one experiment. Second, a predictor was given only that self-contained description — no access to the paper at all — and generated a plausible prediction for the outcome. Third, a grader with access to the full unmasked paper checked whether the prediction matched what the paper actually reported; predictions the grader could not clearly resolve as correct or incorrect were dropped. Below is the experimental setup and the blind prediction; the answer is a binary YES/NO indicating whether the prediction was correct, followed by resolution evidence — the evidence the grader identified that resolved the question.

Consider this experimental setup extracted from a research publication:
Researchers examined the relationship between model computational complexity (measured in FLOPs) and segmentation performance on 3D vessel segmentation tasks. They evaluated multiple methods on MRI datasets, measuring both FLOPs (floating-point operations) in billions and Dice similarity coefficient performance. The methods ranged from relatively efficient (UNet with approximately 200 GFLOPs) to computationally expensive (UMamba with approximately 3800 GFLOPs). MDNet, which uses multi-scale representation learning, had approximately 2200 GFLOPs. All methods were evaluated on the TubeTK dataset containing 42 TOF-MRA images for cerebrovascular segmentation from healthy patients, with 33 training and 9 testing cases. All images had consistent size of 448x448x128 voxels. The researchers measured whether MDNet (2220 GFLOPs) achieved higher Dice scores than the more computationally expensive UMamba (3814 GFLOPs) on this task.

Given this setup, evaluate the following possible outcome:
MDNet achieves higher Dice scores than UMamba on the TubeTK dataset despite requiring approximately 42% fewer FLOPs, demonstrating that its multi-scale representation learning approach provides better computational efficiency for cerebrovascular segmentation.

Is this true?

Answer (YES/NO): YES